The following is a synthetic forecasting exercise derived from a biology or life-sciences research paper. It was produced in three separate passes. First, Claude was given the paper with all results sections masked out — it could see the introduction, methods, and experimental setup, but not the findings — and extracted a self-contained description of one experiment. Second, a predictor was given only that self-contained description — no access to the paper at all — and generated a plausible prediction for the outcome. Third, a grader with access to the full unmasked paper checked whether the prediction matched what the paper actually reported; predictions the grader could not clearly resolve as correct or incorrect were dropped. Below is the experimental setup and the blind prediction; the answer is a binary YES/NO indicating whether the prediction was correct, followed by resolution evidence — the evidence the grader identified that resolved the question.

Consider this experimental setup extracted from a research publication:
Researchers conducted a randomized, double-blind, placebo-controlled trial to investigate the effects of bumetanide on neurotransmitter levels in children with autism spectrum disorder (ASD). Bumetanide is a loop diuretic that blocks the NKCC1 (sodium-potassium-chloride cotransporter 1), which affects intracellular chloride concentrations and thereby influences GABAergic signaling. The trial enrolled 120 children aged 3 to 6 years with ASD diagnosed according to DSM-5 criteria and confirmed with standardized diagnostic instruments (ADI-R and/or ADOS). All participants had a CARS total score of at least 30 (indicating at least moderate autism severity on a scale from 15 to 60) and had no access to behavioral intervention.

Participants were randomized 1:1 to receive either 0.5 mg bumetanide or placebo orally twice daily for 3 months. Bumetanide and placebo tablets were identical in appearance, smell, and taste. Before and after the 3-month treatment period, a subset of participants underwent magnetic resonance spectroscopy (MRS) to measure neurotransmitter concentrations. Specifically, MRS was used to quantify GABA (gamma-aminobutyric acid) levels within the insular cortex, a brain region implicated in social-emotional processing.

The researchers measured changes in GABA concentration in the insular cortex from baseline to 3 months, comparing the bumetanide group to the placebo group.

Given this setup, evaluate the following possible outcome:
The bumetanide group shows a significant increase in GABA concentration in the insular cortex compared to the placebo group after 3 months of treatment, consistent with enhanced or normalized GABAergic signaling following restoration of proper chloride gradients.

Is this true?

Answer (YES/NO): NO